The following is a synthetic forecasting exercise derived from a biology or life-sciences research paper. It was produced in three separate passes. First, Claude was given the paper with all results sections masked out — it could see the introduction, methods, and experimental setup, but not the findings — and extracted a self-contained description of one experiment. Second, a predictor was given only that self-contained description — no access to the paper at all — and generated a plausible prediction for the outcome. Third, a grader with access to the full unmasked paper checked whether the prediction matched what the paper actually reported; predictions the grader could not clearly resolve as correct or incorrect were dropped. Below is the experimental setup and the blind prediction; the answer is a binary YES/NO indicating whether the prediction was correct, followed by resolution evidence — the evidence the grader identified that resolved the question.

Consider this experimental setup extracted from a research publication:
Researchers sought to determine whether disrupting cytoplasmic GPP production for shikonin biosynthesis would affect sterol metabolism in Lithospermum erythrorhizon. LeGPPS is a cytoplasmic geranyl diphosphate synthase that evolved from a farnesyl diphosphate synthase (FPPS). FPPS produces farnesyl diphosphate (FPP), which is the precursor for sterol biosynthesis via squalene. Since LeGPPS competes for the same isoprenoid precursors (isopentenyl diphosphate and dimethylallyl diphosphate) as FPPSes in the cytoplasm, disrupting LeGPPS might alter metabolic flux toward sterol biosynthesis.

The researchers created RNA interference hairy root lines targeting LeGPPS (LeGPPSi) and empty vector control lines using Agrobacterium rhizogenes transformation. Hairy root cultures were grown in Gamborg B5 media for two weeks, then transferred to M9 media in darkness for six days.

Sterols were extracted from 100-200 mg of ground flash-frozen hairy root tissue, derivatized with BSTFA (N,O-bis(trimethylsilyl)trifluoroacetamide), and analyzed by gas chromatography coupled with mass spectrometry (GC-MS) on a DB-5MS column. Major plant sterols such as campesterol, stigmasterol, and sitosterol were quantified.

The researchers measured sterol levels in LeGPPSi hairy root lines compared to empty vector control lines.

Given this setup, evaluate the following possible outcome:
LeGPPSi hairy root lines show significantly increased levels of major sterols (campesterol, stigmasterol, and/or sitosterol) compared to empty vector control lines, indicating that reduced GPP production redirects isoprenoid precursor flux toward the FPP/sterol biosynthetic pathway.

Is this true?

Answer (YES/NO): NO